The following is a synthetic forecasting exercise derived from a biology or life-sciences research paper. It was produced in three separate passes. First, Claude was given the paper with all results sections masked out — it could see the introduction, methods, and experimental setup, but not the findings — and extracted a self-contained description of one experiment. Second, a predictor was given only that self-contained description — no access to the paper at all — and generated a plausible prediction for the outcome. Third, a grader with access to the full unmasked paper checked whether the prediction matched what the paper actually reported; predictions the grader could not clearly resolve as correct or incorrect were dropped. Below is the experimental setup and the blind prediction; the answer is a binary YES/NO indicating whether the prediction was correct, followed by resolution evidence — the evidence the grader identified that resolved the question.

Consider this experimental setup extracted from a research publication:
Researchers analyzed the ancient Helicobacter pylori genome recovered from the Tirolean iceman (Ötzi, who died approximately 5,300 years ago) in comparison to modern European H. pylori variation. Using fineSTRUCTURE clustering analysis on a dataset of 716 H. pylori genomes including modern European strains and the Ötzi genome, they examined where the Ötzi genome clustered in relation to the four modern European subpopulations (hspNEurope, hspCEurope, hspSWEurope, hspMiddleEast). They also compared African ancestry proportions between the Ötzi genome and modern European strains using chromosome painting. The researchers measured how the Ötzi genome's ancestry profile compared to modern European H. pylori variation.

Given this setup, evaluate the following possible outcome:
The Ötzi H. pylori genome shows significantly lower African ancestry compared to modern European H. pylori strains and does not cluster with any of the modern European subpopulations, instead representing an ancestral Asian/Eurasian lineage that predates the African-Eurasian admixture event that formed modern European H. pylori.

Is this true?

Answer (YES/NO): NO